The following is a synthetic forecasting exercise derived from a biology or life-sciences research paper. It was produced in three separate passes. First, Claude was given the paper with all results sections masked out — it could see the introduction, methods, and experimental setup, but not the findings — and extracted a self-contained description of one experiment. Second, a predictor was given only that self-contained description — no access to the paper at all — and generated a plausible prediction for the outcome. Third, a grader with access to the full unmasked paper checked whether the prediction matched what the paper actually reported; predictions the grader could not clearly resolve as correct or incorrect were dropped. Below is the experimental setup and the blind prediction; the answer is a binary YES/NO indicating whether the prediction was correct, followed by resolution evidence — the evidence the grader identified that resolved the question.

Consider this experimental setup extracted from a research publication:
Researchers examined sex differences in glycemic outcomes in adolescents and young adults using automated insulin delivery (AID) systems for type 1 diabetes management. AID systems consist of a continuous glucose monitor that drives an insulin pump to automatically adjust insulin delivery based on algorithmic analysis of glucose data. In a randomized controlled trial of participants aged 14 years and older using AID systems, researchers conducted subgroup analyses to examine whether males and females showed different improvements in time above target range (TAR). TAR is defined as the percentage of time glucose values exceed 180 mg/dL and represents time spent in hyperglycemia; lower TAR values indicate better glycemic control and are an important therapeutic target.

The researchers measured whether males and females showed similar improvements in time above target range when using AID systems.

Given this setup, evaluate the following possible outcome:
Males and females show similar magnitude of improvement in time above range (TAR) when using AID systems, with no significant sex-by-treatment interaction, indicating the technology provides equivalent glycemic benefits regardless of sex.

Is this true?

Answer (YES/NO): NO